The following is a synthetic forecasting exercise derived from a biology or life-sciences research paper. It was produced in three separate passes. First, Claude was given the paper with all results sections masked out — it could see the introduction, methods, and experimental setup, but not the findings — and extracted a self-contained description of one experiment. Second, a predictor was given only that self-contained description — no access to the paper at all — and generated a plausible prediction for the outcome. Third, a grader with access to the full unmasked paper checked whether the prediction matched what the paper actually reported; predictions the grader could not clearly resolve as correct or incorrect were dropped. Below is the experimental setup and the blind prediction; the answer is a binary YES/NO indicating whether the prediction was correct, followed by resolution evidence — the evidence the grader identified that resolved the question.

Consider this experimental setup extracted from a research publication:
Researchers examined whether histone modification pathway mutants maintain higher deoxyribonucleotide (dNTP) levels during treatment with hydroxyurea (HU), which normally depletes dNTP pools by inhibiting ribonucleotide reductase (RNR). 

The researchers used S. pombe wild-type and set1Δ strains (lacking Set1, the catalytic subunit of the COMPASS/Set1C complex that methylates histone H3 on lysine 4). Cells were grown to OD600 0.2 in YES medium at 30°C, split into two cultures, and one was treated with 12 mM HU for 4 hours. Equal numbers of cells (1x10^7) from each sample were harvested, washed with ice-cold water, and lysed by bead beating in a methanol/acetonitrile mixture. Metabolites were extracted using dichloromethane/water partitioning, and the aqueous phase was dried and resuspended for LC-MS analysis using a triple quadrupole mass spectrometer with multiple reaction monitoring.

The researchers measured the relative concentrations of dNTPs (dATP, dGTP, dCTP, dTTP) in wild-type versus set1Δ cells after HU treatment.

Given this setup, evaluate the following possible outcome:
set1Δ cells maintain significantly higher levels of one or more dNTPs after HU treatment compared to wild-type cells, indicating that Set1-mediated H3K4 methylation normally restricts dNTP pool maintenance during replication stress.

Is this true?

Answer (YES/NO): NO